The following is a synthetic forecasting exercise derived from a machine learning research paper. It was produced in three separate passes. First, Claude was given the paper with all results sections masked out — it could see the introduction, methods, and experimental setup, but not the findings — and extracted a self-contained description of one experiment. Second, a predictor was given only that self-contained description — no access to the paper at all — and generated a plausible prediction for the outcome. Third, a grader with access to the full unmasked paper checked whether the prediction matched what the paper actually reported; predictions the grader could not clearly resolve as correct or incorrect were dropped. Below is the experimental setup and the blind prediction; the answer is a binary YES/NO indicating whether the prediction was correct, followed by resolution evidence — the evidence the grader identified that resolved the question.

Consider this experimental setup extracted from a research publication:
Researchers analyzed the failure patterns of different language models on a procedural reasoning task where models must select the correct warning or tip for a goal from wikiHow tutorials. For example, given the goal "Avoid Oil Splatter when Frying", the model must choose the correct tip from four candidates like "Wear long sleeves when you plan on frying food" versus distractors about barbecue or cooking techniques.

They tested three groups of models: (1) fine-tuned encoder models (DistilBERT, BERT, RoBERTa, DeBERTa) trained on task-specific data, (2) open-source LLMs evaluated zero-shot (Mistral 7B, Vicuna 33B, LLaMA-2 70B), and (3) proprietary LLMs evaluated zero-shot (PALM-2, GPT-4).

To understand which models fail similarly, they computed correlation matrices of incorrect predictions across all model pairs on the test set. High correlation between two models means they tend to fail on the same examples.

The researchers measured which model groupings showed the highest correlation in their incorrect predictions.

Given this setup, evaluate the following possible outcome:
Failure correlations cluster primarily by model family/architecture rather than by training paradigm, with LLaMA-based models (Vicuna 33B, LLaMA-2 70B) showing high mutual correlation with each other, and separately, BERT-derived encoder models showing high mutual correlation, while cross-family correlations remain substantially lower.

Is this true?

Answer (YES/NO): NO